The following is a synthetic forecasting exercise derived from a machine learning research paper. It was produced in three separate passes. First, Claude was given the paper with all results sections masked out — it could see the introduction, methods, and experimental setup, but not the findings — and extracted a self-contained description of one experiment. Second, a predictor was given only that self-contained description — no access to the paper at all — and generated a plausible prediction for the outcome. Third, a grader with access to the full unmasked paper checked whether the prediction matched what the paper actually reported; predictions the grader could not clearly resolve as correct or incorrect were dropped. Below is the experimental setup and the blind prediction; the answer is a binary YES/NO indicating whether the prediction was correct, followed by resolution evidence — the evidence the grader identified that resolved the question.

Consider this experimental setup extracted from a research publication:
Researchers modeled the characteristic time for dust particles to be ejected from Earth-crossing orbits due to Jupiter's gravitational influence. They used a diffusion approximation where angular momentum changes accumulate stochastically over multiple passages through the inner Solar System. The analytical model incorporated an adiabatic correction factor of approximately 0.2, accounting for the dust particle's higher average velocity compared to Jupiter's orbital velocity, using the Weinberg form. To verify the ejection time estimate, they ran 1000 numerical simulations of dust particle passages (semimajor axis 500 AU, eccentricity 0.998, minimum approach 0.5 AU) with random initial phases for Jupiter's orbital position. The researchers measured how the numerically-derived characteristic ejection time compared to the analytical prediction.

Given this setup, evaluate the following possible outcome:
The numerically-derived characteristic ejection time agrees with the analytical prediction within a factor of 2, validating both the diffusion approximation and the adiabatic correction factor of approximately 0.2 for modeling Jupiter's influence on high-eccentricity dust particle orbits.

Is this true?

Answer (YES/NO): YES